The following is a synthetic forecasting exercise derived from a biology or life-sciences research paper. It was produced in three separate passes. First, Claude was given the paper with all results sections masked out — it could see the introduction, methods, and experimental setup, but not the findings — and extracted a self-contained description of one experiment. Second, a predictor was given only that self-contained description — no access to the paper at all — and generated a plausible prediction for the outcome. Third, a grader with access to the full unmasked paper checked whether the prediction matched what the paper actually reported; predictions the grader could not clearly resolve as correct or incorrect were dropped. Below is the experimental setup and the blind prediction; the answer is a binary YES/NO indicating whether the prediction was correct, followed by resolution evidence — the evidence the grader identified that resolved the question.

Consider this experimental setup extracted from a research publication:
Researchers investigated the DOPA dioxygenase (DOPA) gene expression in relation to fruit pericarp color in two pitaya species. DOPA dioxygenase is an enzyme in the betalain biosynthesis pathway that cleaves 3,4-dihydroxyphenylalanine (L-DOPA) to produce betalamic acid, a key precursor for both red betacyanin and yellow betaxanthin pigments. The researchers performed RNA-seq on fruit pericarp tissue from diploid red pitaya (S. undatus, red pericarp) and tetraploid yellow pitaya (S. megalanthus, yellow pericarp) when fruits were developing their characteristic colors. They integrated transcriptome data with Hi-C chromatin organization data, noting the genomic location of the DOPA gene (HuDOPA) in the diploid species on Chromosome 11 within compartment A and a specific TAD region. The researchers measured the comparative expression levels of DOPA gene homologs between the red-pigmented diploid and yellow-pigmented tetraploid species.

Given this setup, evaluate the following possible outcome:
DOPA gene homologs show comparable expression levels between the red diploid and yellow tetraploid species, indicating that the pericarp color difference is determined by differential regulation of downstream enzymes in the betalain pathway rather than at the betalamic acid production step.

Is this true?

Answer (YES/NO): NO